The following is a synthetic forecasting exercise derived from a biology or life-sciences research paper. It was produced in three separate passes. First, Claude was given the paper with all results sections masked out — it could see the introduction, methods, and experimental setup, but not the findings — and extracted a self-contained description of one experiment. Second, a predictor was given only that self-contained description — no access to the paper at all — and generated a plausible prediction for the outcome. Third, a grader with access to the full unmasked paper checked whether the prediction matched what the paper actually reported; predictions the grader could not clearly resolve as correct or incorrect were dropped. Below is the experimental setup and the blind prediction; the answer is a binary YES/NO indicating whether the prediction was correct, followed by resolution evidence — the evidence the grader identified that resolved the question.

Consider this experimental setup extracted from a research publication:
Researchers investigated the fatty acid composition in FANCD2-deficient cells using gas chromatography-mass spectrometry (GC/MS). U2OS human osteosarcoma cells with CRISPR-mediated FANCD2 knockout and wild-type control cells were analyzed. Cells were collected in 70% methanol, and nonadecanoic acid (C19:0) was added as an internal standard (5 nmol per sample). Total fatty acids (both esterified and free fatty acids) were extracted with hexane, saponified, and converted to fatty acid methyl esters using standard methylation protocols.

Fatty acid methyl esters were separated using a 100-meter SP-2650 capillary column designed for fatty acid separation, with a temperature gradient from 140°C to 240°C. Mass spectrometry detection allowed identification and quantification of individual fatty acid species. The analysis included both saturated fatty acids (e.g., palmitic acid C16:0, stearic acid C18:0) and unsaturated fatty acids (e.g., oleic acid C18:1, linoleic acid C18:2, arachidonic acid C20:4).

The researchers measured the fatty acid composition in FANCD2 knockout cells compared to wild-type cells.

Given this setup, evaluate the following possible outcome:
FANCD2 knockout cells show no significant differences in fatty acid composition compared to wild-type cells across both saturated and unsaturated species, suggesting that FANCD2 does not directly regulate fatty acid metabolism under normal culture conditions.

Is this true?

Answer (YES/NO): NO